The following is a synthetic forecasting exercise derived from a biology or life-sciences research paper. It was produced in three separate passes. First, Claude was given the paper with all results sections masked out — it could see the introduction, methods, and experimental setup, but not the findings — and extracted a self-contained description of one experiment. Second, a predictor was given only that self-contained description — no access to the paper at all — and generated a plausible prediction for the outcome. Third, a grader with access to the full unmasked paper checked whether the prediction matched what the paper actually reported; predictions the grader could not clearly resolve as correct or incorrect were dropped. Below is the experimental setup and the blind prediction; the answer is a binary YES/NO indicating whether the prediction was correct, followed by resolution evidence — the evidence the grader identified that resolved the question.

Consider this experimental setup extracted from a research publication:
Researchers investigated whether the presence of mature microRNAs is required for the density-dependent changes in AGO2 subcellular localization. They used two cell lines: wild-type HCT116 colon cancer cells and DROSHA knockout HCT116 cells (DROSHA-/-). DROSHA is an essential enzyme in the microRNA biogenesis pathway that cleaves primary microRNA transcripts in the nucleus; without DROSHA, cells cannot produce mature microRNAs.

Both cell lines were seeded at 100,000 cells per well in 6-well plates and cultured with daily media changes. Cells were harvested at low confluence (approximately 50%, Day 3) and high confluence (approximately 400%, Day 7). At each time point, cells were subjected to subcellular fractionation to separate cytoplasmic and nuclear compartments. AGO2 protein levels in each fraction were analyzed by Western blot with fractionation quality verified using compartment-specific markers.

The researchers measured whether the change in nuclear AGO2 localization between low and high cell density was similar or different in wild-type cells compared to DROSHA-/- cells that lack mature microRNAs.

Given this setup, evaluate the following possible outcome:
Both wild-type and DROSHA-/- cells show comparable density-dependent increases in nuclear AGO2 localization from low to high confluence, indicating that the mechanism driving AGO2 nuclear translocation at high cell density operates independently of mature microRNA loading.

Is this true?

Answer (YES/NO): NO